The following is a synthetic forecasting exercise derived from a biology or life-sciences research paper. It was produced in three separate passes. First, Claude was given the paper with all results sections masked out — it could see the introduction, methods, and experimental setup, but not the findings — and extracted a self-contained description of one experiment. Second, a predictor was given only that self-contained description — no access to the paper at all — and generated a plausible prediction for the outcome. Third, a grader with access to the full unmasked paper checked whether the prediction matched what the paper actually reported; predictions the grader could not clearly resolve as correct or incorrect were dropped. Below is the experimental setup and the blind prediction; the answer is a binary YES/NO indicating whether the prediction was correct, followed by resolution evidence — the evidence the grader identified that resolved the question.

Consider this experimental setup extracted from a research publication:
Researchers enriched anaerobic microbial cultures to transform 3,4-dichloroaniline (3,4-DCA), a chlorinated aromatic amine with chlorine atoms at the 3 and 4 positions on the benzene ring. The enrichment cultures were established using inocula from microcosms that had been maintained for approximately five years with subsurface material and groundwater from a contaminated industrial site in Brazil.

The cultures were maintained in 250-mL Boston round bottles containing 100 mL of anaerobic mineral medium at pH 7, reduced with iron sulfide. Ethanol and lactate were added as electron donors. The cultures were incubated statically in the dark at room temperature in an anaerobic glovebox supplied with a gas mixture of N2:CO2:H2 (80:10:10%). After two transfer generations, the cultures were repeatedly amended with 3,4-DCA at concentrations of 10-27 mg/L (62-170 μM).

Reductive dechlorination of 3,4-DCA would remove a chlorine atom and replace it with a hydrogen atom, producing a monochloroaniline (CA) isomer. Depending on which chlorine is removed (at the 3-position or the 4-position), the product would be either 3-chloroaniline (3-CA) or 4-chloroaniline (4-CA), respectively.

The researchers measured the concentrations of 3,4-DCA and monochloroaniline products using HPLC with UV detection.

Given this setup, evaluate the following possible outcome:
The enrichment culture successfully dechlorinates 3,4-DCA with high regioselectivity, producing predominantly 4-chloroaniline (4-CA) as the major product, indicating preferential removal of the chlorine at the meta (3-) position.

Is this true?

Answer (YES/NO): NO